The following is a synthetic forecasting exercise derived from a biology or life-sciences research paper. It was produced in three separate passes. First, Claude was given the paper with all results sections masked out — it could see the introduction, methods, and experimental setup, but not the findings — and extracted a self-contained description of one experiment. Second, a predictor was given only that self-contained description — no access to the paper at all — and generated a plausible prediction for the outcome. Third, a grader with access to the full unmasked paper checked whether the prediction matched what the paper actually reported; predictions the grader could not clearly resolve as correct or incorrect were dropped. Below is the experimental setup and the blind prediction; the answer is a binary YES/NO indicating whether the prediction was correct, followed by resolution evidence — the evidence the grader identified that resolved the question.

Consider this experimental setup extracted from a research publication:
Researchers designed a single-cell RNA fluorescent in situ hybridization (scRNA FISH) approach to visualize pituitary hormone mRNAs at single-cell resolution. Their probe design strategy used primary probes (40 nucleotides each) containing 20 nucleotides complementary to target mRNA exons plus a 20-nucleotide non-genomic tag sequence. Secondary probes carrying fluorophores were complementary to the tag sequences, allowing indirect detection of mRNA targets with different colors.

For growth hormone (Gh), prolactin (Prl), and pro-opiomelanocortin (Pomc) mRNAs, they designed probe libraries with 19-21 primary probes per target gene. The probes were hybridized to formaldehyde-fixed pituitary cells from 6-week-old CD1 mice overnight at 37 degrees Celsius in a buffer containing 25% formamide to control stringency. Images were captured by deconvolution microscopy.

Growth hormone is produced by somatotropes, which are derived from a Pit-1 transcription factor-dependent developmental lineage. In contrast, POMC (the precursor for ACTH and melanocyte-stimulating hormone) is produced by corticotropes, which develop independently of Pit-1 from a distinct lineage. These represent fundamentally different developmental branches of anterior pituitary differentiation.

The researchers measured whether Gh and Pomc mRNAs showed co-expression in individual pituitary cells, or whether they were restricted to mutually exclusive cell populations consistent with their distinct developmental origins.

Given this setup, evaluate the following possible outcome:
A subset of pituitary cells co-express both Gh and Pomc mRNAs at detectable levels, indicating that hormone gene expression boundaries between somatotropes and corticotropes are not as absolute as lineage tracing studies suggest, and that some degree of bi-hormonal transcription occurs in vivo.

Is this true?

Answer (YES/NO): YES